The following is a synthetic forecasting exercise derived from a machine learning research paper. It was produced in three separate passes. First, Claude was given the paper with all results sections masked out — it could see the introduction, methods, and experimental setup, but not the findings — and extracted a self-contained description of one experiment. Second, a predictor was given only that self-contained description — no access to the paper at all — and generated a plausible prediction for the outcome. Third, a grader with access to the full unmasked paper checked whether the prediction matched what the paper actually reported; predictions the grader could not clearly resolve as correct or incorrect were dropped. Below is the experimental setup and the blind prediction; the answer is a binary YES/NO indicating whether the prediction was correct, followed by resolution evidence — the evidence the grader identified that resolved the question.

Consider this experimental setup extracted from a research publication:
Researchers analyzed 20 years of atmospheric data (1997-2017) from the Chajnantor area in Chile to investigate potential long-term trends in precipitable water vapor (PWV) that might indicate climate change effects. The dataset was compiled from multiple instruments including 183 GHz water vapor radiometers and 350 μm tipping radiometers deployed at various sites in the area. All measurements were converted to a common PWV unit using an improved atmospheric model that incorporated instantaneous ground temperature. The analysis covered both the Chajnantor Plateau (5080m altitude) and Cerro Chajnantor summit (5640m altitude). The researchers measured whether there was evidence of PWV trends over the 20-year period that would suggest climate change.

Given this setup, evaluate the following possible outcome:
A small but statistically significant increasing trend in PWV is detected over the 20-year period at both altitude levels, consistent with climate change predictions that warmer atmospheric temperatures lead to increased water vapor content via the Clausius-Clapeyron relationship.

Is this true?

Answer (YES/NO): NO